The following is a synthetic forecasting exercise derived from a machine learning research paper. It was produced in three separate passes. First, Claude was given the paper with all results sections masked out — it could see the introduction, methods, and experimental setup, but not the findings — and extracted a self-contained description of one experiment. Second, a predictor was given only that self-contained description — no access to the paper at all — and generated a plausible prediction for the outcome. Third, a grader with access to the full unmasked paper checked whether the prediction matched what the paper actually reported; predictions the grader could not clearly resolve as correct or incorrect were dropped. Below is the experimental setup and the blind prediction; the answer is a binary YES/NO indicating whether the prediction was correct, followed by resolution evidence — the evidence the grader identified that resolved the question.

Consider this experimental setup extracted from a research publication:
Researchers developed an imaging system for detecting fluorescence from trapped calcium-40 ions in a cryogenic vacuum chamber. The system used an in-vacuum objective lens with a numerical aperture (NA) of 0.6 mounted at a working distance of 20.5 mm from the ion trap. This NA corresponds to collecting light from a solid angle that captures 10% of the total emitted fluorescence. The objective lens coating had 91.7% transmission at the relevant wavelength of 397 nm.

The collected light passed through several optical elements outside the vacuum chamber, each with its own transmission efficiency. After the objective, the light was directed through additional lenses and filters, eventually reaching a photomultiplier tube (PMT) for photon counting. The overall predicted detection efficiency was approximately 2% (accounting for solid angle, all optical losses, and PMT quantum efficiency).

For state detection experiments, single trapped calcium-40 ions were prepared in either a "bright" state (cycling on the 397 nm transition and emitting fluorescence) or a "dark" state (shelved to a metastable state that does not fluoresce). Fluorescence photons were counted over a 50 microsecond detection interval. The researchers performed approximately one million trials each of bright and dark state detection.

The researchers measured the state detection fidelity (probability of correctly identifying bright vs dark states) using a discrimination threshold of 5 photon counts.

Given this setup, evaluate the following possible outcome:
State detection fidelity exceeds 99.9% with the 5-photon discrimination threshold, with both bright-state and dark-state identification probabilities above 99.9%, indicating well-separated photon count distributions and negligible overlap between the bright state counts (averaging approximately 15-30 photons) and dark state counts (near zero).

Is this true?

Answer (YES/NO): YES